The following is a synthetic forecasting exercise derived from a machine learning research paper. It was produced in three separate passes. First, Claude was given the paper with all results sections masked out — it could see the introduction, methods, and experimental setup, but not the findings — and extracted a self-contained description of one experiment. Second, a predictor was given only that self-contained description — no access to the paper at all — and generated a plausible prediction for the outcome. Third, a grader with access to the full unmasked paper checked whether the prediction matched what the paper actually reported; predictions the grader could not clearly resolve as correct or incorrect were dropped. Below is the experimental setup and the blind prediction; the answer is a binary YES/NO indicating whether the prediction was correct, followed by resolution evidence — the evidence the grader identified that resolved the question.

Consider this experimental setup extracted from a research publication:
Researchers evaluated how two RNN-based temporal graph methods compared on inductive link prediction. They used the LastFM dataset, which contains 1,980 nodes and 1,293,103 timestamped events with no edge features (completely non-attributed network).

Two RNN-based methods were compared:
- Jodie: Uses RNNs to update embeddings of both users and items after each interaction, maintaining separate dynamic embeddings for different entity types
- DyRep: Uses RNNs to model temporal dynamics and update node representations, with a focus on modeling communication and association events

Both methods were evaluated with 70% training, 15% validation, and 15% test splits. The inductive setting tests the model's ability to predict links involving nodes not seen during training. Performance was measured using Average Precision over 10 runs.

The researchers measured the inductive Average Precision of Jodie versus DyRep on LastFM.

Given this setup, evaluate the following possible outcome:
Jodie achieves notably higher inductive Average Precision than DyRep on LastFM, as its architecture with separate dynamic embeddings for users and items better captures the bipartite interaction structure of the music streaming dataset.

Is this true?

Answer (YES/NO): NO